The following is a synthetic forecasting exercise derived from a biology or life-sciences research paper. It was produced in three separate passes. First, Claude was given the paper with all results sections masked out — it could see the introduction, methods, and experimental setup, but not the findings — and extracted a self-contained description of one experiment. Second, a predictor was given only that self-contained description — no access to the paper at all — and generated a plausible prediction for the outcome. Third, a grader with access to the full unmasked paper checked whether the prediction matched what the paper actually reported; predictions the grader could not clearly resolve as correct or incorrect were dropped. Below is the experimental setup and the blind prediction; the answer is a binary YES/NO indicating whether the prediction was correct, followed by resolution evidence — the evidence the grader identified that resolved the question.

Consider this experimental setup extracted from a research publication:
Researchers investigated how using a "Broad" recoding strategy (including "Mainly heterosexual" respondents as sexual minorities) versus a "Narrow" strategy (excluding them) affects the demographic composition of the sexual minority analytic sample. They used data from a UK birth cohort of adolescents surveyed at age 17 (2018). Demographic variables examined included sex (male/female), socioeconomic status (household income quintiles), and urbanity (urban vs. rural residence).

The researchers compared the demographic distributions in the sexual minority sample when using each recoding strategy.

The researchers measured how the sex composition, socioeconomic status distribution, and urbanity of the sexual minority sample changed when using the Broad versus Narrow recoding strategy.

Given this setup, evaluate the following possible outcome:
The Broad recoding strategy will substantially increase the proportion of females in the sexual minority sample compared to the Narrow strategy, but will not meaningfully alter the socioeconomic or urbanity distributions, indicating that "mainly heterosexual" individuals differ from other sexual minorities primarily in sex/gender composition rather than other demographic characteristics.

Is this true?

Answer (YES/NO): NO